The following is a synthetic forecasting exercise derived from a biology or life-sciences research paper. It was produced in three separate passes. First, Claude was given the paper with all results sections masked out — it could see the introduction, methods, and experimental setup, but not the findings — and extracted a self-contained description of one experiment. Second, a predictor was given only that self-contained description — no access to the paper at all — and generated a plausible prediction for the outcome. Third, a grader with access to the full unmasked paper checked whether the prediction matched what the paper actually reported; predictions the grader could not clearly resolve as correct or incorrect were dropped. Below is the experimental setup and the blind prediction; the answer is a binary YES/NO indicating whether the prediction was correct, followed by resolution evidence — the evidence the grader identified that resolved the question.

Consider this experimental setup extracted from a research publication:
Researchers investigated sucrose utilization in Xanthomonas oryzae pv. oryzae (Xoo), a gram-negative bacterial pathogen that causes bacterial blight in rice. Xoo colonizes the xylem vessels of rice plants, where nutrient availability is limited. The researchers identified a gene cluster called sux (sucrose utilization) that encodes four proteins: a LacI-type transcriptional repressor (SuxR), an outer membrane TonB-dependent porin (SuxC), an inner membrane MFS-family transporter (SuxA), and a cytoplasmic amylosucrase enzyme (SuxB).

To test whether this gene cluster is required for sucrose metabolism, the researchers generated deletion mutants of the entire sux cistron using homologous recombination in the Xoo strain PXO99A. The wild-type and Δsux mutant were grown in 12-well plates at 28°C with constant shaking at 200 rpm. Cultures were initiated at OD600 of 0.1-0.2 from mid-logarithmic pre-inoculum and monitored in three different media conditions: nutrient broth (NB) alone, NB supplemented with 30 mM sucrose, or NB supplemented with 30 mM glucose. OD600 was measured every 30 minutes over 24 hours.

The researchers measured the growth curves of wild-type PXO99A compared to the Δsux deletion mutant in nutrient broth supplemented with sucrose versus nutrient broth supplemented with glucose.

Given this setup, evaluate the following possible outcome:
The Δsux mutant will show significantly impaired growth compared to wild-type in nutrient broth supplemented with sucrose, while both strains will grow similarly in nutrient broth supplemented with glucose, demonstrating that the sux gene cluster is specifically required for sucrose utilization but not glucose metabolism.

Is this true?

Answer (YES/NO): YES